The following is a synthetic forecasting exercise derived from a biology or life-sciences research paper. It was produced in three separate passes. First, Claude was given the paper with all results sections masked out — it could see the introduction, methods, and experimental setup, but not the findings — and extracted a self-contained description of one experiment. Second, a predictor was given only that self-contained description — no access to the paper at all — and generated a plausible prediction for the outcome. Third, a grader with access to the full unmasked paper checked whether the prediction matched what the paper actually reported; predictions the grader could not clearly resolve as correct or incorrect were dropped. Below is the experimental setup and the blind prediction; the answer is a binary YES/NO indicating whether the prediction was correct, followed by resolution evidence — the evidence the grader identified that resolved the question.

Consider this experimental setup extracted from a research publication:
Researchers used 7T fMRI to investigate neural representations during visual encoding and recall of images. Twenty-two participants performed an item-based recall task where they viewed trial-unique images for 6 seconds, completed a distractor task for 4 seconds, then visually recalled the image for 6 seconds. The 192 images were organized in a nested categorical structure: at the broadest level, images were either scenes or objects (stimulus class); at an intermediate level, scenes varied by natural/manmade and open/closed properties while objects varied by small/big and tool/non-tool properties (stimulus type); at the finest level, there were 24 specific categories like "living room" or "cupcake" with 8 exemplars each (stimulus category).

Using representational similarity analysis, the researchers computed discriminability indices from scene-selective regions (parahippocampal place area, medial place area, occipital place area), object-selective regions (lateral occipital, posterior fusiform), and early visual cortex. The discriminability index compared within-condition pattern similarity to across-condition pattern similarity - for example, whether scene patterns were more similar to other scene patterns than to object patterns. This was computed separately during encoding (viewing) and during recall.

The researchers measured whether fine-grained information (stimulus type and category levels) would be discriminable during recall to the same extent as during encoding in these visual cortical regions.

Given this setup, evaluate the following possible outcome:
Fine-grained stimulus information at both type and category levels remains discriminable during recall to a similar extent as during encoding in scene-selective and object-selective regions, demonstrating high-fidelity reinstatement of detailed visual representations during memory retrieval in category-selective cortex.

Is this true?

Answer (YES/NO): NO